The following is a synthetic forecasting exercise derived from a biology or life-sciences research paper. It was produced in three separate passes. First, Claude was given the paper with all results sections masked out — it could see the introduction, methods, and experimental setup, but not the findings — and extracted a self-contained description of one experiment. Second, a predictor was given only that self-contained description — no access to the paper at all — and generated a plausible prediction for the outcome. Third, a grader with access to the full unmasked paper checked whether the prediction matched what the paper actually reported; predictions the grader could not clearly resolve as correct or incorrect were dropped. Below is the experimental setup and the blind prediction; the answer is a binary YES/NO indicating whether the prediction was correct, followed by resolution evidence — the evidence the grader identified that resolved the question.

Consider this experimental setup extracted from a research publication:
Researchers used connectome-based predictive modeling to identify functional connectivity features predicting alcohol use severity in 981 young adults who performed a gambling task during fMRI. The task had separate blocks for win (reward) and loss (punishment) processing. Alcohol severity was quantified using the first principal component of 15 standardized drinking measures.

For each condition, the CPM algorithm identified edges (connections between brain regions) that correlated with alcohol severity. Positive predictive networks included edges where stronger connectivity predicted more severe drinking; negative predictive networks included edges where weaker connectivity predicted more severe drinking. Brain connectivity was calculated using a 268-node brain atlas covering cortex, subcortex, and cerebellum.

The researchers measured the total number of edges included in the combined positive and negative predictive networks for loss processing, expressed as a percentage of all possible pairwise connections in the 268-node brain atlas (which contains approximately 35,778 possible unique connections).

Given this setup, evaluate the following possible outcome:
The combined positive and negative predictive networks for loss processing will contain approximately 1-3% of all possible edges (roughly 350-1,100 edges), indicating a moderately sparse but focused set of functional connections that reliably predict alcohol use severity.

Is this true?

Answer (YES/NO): NO